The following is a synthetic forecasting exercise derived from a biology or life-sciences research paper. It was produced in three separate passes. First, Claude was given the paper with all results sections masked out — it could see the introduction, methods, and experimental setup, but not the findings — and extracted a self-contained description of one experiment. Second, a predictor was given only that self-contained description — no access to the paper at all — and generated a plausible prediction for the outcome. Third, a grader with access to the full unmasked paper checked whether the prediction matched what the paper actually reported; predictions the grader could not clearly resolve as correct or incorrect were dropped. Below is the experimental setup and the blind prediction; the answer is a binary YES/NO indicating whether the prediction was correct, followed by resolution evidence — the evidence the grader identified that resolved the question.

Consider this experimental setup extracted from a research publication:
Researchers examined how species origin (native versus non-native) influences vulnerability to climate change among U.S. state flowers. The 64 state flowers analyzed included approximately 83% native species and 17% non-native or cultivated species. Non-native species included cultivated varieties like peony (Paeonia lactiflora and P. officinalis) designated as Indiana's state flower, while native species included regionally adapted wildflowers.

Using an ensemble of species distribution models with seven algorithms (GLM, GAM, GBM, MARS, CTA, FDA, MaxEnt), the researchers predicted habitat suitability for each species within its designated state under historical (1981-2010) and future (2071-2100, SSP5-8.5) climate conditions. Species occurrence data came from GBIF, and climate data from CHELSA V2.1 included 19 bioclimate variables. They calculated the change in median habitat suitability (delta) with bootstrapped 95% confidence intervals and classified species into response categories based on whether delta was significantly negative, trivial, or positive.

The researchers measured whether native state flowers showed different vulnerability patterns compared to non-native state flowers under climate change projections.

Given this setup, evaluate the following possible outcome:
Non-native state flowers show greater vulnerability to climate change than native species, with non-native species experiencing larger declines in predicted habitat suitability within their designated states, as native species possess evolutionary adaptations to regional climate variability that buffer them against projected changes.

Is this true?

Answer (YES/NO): NO